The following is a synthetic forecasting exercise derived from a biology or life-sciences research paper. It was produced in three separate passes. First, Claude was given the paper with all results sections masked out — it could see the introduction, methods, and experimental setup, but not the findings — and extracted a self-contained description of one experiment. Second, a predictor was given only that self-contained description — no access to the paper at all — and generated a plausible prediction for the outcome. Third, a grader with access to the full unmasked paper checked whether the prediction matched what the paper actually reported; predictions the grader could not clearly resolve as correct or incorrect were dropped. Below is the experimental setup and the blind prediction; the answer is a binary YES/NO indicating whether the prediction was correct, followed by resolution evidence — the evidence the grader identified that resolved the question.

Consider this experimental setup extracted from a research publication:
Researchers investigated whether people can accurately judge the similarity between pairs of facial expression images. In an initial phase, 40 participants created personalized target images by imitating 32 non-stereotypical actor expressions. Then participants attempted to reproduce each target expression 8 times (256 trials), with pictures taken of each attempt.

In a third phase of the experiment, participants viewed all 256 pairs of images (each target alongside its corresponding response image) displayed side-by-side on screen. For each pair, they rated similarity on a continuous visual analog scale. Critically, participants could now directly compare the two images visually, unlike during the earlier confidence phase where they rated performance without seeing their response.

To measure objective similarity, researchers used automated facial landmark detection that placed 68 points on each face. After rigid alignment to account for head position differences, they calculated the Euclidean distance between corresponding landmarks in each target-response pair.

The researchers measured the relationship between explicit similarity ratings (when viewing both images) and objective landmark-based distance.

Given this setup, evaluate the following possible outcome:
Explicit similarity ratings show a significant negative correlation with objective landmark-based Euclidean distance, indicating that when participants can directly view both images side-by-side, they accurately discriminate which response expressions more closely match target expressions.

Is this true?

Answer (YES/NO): YES